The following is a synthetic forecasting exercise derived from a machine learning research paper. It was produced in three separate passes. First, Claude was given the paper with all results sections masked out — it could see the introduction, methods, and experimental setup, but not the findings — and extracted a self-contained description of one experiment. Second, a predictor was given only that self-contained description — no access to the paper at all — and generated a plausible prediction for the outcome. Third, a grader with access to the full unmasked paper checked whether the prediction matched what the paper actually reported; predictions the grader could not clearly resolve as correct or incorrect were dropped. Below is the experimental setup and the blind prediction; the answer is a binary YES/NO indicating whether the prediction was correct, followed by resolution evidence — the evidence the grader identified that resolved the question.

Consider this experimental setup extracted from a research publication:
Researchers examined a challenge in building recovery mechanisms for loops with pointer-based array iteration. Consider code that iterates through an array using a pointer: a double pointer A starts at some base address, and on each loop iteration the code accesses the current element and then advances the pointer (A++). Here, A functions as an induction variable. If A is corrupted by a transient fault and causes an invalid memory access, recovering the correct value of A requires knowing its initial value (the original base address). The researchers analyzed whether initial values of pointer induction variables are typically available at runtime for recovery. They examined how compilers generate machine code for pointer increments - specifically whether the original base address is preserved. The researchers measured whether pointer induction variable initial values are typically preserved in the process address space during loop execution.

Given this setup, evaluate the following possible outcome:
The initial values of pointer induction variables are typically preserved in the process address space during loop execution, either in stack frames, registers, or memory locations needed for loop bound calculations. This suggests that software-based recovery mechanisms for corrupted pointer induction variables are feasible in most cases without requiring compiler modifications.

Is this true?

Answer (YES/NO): NO